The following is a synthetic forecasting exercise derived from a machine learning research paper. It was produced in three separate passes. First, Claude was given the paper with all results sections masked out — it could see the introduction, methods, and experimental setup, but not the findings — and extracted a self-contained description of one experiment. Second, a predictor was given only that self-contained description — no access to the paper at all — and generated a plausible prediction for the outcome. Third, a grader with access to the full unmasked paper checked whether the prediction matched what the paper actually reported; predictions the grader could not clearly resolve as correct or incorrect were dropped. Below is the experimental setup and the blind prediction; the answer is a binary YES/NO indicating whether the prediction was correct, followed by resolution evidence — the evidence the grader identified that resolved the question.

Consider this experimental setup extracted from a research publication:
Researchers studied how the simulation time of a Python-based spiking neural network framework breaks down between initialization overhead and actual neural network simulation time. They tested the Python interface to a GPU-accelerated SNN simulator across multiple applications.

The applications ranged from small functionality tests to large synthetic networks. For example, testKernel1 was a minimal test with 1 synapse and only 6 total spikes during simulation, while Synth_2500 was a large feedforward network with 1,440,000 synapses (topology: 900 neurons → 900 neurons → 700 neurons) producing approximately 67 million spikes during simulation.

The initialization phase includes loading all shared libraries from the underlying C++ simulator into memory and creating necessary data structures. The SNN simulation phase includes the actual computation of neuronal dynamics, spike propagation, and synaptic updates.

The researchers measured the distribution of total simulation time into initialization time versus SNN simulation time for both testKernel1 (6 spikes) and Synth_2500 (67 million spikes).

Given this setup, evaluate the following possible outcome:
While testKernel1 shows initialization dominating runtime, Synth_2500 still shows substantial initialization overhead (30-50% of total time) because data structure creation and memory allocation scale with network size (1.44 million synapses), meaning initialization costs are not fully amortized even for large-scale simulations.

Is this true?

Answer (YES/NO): NO